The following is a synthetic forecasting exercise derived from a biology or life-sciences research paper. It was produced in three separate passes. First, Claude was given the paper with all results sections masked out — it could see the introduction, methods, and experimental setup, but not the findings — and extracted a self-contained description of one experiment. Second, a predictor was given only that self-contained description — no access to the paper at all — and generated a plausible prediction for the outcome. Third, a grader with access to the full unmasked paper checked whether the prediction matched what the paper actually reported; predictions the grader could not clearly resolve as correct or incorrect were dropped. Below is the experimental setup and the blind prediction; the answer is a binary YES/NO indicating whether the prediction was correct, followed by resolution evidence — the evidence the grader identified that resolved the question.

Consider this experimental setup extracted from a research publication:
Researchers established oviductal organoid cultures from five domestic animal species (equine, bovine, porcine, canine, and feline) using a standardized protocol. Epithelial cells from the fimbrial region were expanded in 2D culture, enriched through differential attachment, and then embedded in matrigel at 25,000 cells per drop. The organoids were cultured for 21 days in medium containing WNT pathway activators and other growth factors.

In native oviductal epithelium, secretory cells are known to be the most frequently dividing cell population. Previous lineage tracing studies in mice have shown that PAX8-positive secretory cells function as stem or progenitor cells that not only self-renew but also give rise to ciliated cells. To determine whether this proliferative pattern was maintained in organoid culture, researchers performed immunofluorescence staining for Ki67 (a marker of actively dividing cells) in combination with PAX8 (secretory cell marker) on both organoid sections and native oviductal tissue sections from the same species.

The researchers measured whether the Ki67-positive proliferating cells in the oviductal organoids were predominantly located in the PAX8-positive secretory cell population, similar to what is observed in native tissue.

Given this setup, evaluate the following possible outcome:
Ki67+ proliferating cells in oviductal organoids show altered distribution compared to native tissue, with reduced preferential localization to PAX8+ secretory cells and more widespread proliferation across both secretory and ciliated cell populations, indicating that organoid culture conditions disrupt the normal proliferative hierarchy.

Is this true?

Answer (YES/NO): NO